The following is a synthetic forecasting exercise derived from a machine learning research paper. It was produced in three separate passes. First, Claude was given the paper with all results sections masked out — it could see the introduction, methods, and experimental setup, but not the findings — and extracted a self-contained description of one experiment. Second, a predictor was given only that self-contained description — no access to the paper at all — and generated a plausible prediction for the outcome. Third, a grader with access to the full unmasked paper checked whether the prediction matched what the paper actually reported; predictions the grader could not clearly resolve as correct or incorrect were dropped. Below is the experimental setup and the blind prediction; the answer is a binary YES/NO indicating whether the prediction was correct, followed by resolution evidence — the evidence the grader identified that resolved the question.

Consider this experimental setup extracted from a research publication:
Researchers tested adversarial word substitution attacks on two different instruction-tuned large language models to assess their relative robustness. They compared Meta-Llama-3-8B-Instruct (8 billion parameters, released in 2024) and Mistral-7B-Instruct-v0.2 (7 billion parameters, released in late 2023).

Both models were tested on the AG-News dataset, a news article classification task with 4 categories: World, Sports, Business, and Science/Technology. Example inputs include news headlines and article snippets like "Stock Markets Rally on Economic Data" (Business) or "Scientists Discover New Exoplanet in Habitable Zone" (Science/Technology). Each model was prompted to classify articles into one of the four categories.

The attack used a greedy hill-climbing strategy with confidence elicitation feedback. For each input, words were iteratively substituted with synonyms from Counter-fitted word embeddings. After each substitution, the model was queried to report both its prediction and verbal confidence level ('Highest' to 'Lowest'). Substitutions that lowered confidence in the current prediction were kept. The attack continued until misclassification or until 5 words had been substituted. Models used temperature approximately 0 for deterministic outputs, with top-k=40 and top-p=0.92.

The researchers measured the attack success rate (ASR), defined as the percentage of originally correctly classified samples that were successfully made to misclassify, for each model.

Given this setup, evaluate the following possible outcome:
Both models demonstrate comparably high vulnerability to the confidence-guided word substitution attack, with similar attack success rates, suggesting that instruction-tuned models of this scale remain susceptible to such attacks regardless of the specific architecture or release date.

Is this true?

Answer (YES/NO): NO